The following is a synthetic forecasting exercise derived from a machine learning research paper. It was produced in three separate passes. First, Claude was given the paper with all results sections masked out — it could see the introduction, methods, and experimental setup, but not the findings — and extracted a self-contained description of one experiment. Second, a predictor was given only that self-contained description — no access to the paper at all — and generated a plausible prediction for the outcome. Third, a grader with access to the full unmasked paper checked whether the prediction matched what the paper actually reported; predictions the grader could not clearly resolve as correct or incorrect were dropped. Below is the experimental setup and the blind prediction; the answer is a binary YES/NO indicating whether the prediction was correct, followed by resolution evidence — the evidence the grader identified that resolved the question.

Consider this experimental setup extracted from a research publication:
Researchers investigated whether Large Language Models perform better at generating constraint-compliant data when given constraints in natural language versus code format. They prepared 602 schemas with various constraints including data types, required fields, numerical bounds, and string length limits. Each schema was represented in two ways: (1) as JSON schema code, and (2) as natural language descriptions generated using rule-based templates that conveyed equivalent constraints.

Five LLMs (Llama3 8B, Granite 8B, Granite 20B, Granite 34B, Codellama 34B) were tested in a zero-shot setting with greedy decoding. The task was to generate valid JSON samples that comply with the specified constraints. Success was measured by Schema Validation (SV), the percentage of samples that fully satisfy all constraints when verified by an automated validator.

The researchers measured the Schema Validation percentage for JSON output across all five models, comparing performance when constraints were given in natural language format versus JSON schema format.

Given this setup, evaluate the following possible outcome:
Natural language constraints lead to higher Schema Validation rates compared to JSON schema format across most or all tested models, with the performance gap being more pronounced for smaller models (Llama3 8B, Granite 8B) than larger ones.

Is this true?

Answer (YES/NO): NO